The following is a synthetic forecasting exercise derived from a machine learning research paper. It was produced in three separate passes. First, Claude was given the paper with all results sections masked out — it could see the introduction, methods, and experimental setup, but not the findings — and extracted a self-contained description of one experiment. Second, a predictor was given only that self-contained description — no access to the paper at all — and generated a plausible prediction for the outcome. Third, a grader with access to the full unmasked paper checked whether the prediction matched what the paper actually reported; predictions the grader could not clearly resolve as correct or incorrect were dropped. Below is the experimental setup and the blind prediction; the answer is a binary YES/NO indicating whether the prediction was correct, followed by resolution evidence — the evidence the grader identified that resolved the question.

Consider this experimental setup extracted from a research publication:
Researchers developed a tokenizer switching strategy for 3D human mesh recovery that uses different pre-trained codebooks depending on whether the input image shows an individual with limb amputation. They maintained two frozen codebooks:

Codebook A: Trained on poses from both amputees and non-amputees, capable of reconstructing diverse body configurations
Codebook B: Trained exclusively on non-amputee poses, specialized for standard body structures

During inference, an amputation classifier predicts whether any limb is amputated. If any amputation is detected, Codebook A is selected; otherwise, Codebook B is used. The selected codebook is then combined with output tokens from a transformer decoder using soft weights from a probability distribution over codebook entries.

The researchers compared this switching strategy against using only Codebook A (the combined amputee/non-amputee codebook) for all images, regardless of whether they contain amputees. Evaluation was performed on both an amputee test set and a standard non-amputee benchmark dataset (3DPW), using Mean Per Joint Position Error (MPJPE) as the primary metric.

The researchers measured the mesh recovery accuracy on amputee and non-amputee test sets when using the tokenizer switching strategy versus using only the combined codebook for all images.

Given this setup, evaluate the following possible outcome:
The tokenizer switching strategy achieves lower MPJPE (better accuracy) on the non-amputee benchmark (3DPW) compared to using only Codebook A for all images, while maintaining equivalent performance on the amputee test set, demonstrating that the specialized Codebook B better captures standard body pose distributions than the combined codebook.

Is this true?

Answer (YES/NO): NO